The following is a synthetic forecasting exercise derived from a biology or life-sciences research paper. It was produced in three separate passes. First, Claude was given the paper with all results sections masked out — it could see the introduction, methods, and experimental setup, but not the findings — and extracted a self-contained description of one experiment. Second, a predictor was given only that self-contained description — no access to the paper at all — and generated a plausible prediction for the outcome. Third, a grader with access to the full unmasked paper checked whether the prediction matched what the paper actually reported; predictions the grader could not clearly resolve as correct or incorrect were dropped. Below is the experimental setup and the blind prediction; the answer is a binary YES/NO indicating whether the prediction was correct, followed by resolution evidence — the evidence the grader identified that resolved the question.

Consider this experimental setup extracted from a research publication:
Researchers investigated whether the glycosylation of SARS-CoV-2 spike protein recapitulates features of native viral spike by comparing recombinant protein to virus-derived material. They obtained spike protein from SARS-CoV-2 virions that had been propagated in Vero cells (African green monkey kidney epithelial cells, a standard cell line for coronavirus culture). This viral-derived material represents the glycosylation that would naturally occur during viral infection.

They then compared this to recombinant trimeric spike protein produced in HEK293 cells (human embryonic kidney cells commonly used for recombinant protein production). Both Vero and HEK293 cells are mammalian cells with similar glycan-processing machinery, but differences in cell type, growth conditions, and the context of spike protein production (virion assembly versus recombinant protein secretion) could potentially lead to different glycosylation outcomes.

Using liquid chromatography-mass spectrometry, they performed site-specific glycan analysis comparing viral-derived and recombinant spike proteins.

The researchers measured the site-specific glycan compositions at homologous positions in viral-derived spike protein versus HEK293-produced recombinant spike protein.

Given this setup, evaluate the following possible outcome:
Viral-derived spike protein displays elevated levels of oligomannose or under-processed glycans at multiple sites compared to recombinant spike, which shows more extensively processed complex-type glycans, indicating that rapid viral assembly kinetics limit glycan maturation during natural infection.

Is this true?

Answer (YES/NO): NO